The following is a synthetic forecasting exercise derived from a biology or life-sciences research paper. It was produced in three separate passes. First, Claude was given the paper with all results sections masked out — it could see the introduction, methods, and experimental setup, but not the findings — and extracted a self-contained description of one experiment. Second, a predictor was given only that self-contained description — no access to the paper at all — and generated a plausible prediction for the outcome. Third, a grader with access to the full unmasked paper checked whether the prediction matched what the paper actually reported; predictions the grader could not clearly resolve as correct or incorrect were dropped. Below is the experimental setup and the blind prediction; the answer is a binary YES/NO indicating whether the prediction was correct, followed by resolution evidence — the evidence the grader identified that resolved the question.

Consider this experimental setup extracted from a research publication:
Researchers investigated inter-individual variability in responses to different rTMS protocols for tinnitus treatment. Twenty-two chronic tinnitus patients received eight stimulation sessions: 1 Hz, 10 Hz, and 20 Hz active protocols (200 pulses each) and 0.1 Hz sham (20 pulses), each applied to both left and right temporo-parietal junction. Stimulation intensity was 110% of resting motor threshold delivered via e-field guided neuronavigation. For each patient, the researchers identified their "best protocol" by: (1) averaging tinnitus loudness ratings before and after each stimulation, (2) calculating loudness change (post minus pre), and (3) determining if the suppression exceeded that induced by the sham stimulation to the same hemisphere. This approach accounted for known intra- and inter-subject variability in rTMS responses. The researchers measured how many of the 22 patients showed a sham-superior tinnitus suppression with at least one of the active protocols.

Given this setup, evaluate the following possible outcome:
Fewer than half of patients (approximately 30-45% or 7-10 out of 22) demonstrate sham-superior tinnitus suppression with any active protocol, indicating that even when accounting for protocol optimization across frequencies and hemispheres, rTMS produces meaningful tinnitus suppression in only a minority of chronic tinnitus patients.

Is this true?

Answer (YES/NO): NO